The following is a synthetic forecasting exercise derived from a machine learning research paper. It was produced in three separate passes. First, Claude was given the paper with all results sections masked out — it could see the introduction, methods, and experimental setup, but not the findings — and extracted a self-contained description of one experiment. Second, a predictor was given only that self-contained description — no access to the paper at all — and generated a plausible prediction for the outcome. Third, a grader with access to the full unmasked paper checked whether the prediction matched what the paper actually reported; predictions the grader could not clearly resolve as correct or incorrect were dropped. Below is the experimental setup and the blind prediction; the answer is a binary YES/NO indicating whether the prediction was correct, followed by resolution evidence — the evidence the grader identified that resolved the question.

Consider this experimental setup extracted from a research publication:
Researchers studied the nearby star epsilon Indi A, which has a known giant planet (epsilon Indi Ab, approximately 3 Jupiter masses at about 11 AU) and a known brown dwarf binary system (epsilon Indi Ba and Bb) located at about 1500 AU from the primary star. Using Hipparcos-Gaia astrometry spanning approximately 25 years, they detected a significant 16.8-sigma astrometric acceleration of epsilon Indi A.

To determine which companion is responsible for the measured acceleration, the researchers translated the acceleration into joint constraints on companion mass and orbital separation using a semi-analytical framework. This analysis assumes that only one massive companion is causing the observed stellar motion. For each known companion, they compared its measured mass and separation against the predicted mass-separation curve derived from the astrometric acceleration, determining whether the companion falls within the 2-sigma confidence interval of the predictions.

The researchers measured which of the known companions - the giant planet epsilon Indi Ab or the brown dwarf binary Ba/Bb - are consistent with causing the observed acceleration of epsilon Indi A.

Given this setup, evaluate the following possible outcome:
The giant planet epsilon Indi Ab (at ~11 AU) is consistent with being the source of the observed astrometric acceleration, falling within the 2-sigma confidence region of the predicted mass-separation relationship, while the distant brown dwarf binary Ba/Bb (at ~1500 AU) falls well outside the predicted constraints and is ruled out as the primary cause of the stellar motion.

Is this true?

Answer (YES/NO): YES